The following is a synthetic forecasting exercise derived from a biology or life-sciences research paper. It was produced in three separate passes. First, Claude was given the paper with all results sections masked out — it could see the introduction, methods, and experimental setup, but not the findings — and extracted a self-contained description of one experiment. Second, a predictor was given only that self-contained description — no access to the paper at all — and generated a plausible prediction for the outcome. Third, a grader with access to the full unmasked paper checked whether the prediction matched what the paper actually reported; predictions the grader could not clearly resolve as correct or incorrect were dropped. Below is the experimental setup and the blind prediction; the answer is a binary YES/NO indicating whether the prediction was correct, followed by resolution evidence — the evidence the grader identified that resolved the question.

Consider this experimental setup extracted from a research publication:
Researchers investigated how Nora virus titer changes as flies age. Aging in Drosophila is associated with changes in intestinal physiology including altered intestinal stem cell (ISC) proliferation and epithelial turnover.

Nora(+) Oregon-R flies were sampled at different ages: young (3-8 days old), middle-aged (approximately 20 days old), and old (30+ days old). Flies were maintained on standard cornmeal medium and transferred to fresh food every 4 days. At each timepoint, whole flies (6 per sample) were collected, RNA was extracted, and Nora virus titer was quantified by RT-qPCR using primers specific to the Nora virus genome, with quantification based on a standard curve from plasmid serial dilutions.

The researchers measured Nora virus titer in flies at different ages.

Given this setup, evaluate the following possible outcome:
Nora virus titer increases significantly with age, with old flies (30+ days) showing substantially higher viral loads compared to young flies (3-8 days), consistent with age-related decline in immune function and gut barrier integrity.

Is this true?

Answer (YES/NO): YES